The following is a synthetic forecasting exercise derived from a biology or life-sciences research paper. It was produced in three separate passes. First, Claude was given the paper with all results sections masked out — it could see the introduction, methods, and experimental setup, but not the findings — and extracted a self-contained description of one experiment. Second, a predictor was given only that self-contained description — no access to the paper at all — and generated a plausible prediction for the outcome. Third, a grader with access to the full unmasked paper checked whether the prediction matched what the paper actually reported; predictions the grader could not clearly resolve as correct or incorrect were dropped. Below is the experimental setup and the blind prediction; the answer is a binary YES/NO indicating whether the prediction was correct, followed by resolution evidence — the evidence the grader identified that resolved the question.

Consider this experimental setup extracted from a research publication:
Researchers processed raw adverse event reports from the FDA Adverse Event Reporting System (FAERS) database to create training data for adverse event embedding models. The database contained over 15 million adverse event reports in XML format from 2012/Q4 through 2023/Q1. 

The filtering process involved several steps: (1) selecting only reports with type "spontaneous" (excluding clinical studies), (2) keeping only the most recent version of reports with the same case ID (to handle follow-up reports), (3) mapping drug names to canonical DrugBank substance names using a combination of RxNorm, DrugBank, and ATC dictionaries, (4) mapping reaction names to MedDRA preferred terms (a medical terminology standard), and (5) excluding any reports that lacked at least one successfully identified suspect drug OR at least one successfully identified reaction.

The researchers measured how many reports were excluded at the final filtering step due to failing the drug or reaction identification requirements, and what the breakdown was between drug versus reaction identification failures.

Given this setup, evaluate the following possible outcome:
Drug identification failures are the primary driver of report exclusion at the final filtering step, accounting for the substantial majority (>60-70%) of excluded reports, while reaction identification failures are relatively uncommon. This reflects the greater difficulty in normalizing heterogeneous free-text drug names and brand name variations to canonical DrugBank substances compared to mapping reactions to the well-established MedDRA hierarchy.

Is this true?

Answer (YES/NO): YES